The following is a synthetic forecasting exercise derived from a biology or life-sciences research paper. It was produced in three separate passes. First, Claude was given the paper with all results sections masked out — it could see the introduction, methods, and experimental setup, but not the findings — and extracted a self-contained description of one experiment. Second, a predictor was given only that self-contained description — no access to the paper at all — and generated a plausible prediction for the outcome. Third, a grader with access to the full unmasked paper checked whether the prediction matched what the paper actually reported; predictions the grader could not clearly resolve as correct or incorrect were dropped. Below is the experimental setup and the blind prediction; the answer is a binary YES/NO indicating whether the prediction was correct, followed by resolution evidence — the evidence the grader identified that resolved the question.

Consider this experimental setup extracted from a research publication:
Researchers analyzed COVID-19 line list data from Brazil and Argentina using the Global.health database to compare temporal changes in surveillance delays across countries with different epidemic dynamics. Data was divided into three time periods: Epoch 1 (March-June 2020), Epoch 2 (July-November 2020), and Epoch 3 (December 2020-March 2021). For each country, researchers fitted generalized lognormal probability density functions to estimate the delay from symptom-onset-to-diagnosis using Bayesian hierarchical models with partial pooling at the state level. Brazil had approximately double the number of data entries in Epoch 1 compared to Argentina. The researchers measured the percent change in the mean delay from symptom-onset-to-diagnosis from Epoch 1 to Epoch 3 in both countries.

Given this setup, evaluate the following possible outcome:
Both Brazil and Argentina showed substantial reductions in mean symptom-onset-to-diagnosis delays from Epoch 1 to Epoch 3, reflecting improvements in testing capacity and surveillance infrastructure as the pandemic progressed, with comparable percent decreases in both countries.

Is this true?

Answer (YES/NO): NO